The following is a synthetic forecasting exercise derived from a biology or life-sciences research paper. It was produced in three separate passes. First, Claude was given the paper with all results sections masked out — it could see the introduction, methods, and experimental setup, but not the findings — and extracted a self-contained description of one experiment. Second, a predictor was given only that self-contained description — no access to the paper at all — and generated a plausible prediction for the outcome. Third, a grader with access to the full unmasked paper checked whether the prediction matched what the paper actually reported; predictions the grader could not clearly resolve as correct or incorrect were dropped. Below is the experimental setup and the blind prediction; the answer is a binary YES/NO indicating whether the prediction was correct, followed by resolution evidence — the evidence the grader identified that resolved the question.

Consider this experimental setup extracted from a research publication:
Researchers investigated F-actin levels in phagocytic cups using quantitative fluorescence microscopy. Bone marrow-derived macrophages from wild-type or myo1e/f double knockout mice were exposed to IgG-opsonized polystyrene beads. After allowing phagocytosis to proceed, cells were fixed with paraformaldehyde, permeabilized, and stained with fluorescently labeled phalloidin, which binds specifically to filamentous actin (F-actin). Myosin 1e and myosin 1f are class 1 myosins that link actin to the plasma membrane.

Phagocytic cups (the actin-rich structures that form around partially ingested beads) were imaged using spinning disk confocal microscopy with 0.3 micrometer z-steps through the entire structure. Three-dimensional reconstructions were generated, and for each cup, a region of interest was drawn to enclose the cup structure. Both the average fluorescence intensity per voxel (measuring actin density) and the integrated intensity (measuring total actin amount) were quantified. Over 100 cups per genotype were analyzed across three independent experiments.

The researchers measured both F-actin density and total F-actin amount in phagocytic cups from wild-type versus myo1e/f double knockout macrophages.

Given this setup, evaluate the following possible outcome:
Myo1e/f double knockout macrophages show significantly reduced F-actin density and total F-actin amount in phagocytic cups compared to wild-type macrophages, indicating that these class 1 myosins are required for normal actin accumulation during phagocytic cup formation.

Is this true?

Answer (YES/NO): NO